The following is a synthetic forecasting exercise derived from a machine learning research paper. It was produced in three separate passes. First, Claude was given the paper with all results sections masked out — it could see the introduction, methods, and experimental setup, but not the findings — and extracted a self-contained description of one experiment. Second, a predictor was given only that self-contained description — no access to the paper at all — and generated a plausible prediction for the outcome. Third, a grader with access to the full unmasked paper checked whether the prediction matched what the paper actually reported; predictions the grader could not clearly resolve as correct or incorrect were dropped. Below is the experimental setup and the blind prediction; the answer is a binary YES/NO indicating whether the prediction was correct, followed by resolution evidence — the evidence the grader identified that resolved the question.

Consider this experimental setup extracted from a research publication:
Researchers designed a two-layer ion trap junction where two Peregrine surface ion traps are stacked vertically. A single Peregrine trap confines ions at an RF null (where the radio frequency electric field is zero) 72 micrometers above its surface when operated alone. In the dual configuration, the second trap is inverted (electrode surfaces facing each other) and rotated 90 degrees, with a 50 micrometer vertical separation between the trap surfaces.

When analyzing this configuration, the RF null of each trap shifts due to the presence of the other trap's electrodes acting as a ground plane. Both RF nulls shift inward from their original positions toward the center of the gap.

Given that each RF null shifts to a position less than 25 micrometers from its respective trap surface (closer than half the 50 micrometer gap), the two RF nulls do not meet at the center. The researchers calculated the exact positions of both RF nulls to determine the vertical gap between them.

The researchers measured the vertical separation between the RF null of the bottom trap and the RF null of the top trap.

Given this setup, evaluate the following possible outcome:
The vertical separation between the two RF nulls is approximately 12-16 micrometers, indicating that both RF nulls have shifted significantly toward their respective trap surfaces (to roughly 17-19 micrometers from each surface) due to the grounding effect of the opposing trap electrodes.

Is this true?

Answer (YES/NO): NO